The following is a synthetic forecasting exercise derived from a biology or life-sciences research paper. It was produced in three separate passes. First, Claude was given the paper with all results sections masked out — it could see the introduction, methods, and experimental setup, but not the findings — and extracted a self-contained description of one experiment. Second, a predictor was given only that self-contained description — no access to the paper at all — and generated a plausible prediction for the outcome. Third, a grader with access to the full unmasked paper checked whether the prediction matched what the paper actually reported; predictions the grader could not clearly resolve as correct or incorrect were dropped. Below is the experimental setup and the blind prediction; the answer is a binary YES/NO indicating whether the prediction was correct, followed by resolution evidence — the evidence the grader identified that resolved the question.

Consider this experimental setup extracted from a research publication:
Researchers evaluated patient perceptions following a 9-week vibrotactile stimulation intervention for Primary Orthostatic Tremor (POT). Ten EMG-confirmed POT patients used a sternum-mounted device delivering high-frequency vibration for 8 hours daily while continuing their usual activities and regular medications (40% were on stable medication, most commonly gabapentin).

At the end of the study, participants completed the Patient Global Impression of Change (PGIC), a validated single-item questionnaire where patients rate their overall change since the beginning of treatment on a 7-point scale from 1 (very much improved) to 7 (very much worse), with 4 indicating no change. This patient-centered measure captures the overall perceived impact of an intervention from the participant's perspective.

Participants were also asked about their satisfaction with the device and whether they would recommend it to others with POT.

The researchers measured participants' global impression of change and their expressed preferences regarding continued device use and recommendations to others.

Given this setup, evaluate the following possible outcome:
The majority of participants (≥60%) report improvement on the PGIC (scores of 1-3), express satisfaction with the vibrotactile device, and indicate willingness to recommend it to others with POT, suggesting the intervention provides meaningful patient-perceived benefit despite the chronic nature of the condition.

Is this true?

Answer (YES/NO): NO